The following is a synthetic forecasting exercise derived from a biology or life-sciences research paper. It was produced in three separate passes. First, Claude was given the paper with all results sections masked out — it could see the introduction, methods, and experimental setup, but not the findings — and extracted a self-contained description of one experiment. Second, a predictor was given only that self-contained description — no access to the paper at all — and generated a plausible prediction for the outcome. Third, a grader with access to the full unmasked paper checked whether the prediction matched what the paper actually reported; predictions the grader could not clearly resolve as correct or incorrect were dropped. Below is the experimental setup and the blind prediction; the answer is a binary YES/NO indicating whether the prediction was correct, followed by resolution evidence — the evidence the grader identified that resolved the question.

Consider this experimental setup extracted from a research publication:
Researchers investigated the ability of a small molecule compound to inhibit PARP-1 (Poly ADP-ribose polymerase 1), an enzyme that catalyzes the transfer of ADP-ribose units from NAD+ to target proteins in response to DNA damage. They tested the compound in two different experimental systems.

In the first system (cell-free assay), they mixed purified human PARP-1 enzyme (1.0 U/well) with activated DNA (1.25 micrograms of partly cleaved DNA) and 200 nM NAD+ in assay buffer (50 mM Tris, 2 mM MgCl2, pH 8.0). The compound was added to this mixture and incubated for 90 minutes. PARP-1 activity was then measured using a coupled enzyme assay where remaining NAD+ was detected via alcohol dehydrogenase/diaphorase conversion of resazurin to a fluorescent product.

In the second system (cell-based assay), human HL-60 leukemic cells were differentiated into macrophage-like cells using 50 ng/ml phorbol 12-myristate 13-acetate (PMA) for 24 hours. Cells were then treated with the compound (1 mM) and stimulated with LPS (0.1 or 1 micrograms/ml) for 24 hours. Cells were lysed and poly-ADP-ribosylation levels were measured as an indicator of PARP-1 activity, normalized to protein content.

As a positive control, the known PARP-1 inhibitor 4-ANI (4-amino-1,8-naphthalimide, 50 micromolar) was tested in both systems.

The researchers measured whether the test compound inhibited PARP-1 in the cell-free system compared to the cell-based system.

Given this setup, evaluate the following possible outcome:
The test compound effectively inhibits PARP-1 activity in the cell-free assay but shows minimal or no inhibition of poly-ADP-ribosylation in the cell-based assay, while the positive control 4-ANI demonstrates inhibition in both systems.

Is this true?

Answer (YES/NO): NO